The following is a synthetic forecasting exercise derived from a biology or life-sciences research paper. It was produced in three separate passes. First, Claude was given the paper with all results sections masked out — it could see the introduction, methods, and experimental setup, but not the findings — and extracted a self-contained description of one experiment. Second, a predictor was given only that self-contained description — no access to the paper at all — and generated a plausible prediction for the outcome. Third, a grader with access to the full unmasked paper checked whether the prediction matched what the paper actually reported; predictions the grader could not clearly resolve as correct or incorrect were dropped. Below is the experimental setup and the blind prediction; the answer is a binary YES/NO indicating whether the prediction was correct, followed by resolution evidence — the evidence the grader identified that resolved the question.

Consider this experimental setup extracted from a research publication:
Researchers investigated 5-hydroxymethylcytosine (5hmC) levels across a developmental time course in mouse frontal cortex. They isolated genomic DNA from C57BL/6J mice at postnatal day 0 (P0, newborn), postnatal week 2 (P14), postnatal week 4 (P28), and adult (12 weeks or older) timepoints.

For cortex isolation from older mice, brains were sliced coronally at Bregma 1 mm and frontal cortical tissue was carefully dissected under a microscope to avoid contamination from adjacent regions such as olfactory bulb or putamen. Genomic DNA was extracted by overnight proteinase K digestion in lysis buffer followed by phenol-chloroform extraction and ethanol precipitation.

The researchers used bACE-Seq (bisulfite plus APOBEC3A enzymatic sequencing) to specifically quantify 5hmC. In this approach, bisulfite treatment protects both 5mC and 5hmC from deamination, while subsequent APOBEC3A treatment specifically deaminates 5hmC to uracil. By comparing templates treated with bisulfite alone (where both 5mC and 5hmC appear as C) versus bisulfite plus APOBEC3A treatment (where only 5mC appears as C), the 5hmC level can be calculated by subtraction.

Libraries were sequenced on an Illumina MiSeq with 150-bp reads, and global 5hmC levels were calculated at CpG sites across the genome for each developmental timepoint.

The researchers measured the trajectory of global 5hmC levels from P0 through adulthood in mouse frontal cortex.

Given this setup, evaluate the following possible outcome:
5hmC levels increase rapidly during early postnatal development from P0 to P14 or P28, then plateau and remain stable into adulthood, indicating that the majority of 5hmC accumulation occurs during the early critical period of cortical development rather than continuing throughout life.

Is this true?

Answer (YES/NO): NO